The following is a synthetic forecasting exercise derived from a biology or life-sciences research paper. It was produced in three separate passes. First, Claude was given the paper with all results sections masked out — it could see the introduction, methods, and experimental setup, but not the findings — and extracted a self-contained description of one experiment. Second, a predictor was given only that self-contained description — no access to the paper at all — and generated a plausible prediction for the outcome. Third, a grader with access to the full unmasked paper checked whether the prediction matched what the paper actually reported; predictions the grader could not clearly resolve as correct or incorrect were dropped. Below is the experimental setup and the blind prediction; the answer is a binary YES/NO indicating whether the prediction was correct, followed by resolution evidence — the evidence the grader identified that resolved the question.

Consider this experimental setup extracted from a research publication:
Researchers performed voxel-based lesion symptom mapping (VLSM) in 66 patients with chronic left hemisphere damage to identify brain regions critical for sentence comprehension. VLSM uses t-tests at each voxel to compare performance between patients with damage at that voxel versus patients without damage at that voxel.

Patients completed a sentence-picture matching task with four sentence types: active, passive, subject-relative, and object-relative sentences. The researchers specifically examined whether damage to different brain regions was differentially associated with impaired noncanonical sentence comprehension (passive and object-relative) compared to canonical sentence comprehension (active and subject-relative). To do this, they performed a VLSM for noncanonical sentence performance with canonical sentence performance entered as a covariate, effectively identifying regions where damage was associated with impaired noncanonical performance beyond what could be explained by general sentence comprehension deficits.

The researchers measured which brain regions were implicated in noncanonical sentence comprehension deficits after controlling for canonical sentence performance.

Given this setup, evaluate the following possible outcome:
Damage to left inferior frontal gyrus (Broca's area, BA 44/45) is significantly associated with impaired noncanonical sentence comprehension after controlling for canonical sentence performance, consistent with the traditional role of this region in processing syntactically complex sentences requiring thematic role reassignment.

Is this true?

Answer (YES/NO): NO